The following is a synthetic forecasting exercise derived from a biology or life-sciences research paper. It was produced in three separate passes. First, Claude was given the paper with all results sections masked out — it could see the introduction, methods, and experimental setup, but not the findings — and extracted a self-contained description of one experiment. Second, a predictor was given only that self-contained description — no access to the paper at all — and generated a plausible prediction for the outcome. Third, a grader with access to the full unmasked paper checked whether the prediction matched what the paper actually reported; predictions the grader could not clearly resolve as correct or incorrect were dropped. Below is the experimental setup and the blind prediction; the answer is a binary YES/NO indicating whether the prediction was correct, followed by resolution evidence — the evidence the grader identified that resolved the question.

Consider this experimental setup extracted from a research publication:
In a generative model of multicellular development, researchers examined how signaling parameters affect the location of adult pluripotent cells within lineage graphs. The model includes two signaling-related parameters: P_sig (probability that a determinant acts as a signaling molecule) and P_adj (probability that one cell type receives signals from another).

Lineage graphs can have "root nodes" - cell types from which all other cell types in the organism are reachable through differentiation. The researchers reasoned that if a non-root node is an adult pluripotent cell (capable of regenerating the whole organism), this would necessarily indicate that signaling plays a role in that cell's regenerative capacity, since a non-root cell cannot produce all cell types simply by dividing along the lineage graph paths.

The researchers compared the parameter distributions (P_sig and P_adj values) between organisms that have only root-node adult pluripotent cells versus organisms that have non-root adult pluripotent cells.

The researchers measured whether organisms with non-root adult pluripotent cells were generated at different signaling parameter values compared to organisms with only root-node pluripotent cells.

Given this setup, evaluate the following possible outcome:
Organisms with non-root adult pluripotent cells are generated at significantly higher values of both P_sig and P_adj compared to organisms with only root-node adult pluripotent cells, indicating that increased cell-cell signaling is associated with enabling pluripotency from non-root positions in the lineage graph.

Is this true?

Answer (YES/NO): YES